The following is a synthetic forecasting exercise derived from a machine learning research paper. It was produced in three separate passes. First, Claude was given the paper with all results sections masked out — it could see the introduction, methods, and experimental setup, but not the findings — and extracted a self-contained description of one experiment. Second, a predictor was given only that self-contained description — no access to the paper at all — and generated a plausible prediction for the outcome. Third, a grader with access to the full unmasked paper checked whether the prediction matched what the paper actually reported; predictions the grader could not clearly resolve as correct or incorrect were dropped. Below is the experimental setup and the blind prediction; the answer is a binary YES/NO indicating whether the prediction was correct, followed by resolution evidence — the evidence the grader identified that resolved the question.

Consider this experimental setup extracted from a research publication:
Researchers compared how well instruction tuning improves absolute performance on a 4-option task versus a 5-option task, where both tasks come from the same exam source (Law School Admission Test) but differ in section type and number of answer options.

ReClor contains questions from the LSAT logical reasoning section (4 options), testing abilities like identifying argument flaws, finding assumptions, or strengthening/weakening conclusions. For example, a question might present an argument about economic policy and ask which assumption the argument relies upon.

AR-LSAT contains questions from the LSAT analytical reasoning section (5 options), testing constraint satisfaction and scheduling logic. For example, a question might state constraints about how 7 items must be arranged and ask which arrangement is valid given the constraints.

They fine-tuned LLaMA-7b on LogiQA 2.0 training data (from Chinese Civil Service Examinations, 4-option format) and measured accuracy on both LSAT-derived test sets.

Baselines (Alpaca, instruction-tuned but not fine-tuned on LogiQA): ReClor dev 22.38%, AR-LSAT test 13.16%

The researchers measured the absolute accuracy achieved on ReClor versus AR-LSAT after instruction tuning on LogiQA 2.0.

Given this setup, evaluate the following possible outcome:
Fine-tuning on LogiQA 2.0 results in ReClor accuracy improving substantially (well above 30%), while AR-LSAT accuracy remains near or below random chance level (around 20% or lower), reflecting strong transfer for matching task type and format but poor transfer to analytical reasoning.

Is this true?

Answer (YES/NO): NO